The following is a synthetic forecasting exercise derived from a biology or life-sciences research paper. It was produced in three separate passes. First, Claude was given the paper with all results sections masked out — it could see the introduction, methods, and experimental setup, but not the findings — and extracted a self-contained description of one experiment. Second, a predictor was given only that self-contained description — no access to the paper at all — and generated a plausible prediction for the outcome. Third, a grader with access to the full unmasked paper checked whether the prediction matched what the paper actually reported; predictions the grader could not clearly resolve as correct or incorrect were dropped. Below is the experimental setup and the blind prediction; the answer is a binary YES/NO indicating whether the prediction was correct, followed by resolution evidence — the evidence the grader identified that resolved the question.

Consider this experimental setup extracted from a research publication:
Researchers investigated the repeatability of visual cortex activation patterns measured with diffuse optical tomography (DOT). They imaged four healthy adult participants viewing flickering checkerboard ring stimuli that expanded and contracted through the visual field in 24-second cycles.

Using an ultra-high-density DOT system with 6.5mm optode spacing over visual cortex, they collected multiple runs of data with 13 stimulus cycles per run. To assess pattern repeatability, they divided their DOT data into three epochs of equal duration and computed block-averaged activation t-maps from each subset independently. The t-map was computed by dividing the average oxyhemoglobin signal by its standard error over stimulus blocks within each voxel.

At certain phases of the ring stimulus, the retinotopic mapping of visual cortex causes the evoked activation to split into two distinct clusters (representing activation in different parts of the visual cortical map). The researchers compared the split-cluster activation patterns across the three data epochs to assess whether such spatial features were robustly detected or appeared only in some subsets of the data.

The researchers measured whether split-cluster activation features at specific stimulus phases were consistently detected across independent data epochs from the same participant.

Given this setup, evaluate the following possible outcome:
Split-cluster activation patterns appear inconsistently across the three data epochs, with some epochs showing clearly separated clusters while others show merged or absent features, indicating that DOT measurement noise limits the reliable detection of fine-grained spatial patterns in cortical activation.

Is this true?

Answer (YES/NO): NO